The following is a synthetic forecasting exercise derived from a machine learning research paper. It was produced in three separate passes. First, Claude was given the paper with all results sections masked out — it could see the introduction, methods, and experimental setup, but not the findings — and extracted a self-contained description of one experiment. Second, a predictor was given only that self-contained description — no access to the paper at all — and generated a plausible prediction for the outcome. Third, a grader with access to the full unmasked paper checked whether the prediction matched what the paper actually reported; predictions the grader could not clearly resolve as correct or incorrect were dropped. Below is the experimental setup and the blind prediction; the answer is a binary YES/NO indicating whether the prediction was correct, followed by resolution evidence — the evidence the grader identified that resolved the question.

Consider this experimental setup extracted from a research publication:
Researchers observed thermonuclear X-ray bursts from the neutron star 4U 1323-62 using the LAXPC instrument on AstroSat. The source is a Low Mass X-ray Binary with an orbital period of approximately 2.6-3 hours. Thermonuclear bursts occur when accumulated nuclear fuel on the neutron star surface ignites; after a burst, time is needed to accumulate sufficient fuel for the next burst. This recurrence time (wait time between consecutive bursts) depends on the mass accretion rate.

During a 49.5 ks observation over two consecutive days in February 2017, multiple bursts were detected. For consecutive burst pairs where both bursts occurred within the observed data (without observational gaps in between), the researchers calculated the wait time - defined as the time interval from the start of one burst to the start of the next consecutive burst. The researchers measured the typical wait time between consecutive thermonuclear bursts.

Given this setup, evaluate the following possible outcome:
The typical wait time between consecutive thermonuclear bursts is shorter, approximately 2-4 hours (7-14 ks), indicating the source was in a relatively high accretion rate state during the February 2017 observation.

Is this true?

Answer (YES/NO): YES